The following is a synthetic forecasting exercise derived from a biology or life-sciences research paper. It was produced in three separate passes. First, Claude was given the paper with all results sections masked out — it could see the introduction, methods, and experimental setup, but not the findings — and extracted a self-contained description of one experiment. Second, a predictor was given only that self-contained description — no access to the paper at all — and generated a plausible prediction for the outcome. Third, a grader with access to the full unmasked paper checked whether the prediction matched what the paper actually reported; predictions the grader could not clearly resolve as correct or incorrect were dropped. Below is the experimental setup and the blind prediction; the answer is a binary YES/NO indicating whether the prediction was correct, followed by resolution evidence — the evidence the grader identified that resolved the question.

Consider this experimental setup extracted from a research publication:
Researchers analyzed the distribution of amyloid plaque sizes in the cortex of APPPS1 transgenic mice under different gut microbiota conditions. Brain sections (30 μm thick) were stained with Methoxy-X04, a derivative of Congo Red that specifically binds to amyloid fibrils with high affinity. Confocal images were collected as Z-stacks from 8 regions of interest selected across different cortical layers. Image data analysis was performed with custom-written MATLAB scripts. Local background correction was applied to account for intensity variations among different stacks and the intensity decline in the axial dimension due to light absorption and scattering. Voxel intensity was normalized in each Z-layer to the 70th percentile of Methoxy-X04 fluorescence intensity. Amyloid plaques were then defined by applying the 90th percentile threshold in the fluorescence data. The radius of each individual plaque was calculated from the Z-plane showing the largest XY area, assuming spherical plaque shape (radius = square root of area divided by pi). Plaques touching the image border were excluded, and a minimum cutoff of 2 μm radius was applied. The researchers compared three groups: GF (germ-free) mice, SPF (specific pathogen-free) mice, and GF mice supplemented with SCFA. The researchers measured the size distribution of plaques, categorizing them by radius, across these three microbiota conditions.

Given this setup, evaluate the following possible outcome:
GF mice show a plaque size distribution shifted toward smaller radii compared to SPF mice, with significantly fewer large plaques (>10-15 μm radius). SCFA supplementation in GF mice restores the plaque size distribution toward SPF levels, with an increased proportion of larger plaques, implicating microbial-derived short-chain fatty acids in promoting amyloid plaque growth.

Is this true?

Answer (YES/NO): NO